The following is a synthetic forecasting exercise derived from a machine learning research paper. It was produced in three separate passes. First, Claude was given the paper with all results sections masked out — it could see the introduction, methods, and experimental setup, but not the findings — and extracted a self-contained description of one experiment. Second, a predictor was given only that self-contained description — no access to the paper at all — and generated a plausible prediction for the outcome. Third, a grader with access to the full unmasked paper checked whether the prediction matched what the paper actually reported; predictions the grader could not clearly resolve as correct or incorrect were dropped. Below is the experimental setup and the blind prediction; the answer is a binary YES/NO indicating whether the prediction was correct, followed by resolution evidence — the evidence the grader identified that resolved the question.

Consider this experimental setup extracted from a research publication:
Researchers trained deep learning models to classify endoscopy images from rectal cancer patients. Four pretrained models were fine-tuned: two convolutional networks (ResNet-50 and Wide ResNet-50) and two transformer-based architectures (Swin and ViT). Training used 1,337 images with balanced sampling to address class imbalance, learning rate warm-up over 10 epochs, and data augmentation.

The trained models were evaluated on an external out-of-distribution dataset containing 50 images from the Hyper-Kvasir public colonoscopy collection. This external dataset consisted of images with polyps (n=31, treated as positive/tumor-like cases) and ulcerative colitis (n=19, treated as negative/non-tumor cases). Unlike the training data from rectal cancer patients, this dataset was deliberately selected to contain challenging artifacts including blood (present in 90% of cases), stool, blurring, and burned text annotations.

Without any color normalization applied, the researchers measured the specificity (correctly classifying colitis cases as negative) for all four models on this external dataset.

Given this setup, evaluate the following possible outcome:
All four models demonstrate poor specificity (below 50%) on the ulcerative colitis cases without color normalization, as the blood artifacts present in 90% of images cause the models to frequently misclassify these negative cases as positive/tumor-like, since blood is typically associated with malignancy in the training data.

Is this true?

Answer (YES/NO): NO